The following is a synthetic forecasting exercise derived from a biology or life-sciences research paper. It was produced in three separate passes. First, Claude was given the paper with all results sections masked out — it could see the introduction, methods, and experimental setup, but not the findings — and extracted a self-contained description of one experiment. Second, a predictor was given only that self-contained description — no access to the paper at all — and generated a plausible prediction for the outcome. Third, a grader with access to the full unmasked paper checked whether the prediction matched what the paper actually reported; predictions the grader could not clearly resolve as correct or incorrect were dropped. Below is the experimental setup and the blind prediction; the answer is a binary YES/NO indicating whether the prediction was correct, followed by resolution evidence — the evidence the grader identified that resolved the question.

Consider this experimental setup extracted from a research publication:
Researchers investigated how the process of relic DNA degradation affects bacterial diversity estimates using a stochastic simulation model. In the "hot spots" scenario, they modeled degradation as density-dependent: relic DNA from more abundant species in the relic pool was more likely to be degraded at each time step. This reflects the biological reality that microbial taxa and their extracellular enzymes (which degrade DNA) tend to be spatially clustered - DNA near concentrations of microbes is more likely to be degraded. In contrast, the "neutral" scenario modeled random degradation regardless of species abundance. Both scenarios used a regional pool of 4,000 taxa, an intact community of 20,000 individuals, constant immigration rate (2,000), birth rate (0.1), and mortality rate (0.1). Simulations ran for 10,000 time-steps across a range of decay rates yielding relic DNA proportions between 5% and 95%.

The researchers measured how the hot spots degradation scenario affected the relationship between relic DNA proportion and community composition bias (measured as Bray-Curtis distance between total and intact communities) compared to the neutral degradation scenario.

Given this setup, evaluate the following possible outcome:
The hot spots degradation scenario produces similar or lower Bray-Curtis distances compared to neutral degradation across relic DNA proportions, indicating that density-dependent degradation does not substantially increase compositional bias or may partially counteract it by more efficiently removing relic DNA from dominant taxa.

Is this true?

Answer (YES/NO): NO